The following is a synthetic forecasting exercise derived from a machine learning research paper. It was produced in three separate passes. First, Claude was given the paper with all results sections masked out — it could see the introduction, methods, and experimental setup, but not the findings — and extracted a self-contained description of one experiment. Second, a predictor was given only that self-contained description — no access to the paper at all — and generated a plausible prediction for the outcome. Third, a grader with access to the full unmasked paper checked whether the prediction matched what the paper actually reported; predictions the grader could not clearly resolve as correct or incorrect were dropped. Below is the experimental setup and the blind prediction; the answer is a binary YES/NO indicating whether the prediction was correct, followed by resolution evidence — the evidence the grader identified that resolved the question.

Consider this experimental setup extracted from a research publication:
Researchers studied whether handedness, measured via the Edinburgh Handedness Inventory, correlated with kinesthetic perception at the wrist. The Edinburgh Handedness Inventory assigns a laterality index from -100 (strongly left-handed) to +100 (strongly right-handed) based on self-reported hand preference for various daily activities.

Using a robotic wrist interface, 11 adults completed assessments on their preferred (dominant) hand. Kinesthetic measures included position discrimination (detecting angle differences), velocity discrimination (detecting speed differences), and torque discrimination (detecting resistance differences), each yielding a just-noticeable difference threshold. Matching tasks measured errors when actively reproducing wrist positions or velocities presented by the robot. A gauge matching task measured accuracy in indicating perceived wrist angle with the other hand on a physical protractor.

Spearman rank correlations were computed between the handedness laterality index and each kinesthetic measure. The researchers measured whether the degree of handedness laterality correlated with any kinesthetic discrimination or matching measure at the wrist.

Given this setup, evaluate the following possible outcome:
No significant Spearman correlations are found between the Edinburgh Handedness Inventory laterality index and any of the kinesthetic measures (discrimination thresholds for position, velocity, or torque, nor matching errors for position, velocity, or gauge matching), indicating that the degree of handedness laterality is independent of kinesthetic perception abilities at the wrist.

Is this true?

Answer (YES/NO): YES